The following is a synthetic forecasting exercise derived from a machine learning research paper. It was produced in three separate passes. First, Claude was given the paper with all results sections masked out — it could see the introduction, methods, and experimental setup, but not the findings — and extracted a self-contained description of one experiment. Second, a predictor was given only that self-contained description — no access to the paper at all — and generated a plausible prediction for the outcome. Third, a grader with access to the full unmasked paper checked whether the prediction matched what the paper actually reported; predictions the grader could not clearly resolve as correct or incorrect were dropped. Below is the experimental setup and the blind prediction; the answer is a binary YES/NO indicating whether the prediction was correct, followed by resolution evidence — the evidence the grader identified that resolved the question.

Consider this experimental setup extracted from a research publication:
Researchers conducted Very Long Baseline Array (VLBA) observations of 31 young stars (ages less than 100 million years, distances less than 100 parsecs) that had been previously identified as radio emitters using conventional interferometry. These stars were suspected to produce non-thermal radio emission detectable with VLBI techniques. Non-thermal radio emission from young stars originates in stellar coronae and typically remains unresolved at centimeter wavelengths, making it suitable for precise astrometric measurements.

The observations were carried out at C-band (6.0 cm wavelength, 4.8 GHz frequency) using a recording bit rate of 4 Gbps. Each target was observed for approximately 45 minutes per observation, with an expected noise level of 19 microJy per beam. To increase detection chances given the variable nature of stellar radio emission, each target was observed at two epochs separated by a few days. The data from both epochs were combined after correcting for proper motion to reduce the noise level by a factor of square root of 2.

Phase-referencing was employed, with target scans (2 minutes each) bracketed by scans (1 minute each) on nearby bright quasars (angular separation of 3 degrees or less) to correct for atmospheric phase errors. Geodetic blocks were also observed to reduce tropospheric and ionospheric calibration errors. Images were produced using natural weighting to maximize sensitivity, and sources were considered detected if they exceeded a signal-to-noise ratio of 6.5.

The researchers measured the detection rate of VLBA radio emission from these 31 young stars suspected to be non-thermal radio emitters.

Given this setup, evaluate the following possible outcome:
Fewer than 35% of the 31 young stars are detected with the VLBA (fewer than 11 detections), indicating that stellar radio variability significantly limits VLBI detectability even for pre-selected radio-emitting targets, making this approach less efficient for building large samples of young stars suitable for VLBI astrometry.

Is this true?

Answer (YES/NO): YES